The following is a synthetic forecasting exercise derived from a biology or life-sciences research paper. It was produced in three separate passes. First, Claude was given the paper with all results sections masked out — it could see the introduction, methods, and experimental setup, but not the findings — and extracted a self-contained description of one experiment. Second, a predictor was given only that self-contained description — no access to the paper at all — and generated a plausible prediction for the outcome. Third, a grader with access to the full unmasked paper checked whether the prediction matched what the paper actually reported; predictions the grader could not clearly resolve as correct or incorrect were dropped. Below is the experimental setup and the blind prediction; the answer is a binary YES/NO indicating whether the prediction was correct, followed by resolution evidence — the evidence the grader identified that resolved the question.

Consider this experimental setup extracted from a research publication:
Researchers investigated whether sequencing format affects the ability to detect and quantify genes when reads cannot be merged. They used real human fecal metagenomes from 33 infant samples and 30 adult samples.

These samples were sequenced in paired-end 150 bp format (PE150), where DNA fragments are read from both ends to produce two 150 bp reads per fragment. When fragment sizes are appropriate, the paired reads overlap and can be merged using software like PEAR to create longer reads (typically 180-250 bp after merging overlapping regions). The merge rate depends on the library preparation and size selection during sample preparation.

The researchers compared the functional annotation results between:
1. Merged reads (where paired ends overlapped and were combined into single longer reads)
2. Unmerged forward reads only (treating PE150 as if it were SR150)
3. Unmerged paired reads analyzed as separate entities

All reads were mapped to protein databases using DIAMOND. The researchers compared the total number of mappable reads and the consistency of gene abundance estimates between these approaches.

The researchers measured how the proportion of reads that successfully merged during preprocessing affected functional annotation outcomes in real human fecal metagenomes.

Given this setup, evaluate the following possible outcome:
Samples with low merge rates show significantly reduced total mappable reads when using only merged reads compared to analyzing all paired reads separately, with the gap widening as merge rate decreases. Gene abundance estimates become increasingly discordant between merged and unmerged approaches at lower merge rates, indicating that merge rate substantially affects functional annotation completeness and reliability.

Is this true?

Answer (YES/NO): YES